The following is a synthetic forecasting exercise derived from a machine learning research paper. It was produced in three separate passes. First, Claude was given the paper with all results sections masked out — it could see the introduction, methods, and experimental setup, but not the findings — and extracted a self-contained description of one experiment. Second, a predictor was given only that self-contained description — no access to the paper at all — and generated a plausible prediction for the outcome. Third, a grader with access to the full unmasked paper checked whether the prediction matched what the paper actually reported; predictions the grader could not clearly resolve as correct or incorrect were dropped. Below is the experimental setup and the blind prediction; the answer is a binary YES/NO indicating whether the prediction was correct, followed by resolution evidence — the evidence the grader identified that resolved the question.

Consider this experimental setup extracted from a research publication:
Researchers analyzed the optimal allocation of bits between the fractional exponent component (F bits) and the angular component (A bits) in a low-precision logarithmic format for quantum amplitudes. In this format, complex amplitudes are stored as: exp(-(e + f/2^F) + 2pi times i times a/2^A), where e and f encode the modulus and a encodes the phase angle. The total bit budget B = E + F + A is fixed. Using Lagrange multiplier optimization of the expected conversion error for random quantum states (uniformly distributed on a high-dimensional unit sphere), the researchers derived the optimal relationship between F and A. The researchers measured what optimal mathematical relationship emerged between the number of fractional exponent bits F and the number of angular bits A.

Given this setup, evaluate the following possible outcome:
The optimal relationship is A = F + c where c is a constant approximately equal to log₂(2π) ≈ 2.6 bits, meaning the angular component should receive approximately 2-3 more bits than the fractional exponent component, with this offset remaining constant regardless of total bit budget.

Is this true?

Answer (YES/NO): YES